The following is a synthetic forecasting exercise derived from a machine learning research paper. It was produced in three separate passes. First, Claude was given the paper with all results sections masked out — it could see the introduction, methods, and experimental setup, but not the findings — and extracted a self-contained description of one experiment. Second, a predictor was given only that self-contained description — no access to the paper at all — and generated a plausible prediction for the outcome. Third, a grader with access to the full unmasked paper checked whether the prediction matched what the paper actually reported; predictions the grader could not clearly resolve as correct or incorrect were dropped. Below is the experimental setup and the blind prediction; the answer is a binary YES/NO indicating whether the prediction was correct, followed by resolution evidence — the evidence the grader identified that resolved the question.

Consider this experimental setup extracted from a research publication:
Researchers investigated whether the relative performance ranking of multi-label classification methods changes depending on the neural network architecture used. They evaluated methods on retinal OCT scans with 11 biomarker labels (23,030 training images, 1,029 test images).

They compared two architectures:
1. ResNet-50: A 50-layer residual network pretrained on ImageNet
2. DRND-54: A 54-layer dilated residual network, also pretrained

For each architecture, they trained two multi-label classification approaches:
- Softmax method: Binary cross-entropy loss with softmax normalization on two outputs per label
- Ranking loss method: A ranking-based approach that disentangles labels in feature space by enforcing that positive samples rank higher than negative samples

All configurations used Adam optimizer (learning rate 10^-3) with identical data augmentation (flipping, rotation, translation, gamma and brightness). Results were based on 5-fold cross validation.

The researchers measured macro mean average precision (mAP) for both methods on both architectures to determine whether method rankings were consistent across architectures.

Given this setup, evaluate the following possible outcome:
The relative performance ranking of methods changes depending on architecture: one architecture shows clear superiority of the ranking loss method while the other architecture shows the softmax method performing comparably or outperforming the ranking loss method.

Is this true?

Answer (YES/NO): NO